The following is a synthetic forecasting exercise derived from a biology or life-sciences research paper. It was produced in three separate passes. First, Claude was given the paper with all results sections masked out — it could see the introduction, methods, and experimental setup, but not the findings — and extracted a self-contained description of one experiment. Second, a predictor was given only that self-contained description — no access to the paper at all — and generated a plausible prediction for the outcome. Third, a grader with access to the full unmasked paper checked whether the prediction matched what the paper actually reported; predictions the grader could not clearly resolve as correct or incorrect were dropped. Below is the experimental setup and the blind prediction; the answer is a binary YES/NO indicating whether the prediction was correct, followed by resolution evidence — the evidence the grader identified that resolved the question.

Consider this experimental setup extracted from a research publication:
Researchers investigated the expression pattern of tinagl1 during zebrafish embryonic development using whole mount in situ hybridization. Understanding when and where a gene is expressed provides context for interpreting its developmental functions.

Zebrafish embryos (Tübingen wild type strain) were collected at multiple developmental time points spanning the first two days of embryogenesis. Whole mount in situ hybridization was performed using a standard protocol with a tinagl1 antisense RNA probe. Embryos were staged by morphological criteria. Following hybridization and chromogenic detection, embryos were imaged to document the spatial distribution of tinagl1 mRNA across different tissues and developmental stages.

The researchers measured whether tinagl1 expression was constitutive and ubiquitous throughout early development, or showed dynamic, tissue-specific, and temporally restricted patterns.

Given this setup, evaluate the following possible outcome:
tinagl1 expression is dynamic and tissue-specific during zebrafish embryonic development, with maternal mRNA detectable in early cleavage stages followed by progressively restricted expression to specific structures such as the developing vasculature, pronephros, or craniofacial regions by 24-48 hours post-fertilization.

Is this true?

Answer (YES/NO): NO